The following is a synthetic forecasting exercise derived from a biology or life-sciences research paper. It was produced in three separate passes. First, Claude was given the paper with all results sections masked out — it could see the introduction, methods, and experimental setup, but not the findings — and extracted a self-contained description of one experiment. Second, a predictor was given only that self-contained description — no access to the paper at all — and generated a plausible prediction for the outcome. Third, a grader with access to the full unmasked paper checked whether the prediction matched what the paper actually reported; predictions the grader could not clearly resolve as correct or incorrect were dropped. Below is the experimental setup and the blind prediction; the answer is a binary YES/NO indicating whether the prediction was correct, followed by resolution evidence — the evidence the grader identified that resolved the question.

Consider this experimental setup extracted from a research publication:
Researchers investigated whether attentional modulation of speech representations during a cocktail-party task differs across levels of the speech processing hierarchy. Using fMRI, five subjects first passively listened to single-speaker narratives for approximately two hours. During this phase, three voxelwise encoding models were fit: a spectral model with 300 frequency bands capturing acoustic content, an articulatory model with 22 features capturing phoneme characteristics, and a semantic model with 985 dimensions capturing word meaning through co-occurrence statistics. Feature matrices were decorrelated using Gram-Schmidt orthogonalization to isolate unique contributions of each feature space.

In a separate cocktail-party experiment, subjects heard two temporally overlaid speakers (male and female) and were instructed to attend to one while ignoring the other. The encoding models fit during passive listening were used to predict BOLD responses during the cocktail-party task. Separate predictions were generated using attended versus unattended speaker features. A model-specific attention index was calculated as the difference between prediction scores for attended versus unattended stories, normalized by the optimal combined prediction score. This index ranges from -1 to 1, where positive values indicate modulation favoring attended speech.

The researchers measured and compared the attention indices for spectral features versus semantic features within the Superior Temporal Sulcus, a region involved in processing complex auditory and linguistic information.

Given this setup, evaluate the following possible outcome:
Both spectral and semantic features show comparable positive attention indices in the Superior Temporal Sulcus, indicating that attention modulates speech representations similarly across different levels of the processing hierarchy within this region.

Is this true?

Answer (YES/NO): NO